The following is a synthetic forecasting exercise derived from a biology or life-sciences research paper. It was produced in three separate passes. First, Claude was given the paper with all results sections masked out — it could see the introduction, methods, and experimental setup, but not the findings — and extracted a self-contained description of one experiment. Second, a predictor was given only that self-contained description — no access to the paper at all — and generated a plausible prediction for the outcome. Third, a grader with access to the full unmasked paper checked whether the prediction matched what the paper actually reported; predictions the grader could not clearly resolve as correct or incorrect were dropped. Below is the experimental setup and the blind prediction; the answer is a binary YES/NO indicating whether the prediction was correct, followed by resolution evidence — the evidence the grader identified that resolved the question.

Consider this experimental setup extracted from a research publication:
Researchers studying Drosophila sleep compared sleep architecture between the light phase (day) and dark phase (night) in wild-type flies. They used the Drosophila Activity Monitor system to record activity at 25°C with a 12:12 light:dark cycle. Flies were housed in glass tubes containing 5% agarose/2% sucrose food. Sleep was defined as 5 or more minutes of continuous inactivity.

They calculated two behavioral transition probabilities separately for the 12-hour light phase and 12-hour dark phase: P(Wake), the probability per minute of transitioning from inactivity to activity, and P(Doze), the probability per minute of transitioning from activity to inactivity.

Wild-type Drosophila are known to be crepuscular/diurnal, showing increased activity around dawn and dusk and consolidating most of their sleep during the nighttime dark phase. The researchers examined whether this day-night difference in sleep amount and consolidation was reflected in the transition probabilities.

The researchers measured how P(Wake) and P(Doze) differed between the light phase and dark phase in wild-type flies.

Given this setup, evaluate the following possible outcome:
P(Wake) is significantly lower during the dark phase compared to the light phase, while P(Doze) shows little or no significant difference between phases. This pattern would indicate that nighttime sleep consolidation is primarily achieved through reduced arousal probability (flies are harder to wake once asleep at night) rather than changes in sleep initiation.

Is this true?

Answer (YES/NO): YES